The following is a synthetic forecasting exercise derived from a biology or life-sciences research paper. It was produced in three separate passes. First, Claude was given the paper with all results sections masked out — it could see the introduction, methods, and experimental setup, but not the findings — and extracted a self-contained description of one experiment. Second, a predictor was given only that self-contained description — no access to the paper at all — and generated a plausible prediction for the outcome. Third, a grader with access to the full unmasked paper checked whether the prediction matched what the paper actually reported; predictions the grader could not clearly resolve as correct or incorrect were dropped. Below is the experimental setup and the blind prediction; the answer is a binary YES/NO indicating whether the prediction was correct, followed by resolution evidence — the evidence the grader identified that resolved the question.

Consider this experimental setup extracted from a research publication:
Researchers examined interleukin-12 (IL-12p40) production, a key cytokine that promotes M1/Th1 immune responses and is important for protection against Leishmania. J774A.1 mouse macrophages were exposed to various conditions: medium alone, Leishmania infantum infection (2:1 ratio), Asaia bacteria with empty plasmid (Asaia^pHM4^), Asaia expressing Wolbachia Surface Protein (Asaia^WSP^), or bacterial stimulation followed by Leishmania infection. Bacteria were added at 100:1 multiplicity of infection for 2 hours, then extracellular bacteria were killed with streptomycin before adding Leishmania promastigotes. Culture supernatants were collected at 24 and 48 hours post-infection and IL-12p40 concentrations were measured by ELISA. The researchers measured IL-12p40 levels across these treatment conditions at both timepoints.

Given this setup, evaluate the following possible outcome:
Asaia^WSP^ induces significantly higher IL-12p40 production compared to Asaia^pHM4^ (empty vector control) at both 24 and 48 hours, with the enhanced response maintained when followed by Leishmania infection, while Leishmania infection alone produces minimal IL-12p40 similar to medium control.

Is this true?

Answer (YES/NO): NO